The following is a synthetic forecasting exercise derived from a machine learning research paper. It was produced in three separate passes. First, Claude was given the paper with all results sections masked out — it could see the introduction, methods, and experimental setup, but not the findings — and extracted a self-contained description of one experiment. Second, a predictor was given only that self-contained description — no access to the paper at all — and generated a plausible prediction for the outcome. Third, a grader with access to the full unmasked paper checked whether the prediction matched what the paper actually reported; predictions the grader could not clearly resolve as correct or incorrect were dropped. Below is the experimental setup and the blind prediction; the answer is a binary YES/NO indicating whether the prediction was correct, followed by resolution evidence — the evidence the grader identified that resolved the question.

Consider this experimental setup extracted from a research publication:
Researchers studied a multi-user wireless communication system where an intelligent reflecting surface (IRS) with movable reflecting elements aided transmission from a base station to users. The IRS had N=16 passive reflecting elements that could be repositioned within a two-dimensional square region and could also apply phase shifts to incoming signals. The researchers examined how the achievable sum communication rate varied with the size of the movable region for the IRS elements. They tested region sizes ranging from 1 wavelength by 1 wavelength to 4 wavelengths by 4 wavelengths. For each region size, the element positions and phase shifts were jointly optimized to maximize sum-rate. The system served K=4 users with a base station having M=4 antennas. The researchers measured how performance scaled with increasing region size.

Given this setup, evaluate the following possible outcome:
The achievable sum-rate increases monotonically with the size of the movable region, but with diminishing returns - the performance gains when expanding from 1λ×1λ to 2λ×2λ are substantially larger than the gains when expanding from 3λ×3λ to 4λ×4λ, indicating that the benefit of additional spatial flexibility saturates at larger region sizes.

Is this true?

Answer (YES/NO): YES